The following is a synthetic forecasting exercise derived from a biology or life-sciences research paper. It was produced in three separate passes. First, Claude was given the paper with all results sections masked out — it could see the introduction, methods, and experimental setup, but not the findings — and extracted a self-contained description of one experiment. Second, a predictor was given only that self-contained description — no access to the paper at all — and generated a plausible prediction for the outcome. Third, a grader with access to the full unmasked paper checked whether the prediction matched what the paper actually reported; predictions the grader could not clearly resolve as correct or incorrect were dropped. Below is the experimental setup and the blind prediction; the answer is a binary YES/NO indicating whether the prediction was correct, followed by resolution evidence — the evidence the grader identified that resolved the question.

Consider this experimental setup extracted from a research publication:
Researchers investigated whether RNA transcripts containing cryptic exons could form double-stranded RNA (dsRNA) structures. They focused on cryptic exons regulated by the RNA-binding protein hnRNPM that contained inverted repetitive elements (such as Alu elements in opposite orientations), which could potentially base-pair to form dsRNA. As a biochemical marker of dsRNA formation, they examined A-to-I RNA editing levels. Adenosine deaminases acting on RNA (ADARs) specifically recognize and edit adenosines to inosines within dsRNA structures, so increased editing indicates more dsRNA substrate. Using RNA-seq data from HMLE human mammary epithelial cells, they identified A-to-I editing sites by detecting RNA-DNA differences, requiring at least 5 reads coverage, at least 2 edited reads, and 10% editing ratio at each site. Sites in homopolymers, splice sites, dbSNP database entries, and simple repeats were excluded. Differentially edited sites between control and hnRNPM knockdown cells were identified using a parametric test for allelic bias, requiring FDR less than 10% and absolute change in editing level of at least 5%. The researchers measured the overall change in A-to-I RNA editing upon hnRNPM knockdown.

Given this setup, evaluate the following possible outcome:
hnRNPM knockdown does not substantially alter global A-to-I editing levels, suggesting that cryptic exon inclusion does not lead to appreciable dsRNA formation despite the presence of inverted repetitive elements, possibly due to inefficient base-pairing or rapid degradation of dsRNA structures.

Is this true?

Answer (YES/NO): NO